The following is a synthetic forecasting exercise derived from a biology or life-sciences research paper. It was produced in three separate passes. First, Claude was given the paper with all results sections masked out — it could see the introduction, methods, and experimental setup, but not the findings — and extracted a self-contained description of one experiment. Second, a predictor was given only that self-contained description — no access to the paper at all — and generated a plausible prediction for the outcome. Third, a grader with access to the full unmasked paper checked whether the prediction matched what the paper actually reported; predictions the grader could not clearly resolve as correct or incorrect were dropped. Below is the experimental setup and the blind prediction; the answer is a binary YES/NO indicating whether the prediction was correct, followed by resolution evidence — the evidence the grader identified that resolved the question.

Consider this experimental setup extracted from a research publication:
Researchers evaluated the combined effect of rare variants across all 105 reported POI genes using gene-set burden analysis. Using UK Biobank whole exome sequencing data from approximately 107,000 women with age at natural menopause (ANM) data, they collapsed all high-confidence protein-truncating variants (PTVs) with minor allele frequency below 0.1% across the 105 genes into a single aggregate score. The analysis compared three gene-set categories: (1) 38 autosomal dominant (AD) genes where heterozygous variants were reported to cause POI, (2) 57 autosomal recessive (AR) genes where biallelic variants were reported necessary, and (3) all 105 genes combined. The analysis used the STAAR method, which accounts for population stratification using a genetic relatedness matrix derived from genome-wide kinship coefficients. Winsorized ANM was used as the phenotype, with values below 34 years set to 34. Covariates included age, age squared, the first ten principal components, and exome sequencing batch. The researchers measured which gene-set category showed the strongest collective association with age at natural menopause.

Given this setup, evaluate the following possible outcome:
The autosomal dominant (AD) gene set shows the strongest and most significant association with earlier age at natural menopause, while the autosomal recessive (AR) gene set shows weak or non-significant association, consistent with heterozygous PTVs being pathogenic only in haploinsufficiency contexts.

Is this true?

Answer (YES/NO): NO